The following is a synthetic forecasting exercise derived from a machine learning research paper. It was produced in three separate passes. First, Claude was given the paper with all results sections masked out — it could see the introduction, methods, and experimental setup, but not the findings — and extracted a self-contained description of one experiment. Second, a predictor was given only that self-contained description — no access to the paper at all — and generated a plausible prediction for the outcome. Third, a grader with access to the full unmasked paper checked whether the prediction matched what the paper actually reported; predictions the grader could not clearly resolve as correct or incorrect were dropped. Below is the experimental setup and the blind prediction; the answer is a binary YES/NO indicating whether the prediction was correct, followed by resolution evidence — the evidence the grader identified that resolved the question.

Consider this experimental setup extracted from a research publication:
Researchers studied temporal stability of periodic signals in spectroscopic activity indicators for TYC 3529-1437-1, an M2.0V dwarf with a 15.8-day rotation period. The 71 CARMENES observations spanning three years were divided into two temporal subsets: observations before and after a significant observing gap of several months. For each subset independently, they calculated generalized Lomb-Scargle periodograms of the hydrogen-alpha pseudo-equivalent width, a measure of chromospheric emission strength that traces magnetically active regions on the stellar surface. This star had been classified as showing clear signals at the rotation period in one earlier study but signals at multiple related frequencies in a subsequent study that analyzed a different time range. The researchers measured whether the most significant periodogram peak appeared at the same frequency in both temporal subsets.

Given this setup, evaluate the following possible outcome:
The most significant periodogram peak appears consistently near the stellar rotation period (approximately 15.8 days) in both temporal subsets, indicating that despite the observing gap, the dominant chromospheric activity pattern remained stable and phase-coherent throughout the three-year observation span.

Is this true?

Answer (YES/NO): NO